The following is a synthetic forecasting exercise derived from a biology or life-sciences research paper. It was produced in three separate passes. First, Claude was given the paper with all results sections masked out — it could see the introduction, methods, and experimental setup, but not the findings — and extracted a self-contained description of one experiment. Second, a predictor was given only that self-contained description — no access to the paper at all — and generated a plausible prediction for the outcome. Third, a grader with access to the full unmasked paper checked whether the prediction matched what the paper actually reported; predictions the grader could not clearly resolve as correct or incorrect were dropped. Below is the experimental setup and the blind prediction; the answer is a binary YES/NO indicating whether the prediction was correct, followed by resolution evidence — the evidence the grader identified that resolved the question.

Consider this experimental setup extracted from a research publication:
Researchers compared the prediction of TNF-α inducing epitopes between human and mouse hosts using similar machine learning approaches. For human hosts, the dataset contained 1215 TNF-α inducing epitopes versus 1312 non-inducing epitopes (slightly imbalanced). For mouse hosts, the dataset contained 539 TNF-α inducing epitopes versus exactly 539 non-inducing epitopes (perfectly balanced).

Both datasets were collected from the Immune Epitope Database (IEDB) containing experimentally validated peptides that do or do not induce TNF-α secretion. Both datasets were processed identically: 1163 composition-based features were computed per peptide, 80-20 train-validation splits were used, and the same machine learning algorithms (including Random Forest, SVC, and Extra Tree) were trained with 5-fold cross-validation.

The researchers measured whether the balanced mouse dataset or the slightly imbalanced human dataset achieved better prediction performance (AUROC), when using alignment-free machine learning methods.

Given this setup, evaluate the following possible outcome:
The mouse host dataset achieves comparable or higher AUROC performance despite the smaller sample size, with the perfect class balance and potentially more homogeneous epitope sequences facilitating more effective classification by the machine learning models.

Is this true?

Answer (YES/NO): NO